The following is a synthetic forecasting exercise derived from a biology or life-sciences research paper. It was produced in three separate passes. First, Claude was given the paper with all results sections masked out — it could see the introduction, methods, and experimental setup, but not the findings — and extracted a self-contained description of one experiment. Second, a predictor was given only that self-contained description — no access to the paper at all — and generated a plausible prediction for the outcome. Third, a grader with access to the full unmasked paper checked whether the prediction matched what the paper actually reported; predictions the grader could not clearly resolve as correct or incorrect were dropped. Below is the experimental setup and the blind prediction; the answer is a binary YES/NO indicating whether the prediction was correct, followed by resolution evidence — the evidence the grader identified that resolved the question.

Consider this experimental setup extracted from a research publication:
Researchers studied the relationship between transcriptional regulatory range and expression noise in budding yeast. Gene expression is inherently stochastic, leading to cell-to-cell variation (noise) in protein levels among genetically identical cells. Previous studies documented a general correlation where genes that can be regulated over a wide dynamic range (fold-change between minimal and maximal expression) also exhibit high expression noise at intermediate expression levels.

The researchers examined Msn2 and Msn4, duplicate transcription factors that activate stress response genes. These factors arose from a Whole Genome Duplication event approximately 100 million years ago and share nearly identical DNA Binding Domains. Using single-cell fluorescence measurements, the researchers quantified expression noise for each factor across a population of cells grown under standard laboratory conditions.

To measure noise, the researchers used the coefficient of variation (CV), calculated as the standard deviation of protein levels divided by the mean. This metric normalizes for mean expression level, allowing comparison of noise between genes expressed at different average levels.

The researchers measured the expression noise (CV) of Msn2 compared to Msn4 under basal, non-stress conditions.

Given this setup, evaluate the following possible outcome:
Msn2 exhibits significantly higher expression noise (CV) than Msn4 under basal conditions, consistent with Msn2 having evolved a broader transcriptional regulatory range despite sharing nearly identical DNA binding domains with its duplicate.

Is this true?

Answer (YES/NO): NO